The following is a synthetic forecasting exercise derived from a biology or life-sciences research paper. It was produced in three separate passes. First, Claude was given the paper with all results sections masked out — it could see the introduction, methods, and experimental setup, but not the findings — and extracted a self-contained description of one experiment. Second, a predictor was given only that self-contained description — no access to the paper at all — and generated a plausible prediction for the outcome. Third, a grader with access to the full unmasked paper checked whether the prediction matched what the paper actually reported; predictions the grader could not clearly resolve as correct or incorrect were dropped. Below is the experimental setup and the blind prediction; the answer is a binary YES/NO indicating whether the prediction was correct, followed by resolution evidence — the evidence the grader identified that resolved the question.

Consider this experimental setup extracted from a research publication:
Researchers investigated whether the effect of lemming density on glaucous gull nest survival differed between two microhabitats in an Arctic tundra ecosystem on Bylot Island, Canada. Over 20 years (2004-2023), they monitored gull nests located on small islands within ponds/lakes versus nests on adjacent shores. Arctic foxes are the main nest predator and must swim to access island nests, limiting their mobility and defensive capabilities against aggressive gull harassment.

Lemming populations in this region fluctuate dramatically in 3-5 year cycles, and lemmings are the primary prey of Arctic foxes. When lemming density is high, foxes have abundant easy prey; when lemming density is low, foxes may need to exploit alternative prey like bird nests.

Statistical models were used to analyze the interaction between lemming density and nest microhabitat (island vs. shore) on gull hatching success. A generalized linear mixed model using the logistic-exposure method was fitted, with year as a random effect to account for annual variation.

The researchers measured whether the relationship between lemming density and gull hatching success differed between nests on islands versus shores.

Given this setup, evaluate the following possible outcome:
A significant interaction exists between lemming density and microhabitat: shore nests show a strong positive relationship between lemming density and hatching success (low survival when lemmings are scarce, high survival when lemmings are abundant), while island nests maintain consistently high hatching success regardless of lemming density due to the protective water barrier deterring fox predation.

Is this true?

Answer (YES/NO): NO